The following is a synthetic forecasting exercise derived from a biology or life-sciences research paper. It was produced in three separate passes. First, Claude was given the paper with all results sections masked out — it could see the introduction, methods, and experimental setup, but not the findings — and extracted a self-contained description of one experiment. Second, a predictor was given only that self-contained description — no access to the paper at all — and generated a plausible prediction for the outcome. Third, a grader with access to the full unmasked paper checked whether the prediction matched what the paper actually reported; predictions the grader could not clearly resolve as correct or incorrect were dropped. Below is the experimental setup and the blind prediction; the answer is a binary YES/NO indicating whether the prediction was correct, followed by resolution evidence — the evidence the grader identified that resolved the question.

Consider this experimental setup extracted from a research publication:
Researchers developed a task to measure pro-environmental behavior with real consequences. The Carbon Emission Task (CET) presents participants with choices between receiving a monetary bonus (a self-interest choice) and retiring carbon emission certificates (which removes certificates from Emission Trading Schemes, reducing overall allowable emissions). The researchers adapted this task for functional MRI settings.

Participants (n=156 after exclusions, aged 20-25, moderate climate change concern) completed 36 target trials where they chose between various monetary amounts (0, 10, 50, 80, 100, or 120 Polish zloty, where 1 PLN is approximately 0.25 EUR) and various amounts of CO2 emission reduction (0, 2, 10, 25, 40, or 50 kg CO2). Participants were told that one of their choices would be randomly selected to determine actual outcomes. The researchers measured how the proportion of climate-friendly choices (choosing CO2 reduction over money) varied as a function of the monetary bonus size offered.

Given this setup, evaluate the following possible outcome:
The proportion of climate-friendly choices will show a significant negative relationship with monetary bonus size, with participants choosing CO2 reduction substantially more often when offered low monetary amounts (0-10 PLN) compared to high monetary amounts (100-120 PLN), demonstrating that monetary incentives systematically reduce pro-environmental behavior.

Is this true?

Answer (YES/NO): YES